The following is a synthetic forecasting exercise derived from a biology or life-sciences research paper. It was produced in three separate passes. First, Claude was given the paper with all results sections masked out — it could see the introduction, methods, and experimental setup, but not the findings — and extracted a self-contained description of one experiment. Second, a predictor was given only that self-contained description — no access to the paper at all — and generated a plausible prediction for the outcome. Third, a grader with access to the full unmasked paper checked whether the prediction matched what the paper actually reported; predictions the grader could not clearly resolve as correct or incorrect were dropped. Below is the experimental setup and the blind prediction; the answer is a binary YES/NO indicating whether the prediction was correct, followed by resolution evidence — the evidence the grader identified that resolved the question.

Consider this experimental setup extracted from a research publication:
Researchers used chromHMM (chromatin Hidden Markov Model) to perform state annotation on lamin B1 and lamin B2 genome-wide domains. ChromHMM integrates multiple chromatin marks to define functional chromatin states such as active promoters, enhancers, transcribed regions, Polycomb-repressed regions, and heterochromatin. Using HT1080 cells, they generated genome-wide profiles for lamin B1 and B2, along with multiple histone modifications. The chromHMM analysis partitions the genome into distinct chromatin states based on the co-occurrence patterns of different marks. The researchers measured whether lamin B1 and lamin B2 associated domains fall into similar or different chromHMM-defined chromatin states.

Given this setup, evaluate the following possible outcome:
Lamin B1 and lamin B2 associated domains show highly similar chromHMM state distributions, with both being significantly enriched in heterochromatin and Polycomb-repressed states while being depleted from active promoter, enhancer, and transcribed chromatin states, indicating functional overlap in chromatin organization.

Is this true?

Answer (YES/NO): NO